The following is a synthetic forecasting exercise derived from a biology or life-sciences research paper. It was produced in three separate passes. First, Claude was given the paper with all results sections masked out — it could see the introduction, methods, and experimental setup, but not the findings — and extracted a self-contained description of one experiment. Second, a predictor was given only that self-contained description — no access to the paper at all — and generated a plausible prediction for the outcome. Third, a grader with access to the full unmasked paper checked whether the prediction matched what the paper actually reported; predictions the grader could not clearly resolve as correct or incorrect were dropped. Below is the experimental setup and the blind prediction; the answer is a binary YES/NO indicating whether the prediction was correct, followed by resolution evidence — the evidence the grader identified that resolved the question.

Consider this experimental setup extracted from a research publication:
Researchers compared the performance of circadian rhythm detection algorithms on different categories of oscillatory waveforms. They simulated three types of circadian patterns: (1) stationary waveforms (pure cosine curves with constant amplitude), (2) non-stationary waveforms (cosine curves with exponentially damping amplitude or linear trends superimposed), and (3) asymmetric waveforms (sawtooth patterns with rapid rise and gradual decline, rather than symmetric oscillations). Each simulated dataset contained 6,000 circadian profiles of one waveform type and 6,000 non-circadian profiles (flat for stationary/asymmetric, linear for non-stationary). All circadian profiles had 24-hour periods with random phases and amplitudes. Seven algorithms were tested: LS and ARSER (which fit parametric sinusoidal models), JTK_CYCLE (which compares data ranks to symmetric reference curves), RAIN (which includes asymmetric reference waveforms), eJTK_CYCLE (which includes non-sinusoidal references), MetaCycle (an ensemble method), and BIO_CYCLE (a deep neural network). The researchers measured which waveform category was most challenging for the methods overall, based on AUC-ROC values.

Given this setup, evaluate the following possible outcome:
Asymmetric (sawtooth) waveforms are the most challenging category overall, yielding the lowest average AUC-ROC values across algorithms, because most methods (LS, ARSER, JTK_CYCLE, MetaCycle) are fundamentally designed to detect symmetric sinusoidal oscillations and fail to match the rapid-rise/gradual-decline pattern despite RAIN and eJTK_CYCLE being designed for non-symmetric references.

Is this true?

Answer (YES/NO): YES